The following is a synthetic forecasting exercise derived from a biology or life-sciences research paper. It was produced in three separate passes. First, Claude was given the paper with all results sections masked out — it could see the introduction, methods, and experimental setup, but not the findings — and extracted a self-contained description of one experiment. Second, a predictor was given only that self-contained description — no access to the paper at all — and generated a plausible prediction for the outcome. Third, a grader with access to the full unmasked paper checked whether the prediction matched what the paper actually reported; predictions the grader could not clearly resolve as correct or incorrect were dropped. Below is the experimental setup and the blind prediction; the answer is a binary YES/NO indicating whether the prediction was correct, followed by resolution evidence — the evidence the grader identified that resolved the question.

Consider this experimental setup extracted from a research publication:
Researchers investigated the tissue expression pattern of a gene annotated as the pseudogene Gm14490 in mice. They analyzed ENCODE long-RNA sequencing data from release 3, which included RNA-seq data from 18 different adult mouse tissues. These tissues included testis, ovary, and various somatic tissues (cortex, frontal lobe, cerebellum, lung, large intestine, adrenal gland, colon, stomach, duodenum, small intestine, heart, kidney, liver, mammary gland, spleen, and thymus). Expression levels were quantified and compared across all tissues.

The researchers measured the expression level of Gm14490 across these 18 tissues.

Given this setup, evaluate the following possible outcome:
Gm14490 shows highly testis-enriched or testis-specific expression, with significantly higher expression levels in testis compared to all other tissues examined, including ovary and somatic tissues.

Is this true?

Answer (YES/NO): YES